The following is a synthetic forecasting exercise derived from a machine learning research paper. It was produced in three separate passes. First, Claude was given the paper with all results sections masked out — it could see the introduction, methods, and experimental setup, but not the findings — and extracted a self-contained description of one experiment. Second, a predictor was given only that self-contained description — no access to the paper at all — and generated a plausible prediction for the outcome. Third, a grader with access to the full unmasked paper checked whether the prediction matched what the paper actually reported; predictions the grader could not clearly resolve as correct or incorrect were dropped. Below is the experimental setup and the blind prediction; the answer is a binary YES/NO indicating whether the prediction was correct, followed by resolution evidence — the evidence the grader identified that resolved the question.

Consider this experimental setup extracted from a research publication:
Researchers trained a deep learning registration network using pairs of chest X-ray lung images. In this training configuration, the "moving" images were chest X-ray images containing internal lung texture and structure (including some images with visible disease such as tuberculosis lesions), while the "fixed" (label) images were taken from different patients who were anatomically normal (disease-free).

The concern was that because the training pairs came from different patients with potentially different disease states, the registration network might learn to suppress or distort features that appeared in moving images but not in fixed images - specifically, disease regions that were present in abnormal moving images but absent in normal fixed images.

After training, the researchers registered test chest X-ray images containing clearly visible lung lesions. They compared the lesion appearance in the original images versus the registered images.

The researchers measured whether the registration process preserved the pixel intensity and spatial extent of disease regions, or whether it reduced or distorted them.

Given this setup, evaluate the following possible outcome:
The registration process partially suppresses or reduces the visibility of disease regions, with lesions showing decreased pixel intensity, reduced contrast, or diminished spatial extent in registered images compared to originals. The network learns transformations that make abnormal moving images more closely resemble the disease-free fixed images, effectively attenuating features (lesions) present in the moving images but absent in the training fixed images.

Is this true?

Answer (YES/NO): YES